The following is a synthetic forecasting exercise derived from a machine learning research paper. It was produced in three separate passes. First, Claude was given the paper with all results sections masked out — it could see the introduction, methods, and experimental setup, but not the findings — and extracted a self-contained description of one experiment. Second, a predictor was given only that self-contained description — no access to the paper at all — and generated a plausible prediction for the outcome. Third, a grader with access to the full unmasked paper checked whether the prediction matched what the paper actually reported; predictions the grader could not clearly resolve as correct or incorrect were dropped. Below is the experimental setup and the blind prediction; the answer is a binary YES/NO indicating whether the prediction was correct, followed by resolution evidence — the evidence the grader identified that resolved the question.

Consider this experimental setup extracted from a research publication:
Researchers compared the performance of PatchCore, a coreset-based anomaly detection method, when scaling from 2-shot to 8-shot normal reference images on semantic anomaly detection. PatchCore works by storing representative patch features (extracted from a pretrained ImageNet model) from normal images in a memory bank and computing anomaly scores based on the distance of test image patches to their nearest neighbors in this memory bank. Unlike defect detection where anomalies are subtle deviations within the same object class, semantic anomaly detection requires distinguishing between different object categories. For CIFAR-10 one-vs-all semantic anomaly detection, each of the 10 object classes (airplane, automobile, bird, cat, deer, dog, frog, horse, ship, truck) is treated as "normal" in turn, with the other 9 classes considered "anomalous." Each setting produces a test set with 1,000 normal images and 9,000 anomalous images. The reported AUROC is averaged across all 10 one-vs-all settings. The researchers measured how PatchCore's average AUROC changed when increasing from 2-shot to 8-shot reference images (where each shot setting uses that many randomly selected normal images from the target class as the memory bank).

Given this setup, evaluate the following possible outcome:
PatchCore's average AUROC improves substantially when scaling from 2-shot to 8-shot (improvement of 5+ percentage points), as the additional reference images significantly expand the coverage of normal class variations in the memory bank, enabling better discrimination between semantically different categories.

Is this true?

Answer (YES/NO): YES